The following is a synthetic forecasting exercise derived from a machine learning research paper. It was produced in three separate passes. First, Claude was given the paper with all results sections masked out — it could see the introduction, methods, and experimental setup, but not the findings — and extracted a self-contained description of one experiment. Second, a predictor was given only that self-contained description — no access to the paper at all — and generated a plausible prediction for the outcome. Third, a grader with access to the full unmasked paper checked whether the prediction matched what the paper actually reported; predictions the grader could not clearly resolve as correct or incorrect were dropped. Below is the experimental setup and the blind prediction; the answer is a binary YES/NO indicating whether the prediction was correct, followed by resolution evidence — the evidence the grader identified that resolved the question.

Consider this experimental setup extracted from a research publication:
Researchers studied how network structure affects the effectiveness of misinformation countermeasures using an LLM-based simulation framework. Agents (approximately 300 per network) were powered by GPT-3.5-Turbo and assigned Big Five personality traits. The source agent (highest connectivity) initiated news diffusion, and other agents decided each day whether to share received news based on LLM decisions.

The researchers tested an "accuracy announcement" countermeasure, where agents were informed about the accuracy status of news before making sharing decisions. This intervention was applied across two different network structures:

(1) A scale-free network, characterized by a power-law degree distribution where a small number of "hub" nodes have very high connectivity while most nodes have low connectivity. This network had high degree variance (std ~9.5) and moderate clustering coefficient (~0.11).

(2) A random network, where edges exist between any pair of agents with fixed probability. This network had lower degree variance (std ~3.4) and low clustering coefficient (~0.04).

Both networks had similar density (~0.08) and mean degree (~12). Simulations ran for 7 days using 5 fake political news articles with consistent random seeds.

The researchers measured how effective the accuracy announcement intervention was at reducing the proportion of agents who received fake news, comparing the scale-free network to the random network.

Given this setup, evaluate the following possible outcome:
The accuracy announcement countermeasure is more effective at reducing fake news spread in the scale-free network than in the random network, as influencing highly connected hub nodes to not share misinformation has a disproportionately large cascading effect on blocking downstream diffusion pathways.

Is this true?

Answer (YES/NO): NO